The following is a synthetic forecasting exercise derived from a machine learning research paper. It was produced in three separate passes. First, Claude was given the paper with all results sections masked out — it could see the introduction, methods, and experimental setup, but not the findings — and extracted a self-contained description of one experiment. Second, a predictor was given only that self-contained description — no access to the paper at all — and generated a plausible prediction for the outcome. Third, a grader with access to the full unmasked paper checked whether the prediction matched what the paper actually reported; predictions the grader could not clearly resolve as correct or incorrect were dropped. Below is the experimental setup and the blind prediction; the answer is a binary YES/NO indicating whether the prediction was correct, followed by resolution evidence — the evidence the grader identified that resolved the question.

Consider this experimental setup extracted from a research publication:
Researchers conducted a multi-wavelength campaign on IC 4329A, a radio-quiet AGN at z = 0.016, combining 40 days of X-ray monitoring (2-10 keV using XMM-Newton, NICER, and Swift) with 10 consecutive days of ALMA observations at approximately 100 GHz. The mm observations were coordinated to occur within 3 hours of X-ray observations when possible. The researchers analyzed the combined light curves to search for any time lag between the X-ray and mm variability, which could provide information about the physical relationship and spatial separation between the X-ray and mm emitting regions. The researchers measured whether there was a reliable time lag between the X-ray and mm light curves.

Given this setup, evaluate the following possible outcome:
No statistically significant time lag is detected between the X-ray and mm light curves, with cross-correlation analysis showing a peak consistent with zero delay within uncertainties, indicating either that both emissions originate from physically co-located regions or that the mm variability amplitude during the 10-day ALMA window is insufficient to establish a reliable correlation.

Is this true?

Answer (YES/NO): NO